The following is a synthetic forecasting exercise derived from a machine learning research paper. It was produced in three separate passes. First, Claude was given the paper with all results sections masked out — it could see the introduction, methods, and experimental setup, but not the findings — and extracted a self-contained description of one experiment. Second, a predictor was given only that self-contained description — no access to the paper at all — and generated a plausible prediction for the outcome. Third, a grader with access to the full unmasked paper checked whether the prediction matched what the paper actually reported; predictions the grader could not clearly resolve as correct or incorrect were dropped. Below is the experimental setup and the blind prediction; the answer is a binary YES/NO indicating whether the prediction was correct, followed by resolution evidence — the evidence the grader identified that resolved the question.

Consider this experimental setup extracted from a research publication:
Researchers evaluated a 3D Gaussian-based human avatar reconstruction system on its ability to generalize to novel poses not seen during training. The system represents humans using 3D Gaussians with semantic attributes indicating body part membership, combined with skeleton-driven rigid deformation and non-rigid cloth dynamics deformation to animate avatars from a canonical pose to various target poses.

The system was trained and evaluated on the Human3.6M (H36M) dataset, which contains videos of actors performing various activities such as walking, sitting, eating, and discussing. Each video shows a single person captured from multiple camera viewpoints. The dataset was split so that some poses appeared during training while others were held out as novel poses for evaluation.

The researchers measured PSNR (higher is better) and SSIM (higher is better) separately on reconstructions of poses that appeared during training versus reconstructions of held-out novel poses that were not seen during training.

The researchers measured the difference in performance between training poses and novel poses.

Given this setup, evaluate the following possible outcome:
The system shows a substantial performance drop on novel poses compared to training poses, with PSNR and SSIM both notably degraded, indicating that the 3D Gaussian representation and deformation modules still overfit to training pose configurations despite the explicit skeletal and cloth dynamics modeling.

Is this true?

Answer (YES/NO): NO